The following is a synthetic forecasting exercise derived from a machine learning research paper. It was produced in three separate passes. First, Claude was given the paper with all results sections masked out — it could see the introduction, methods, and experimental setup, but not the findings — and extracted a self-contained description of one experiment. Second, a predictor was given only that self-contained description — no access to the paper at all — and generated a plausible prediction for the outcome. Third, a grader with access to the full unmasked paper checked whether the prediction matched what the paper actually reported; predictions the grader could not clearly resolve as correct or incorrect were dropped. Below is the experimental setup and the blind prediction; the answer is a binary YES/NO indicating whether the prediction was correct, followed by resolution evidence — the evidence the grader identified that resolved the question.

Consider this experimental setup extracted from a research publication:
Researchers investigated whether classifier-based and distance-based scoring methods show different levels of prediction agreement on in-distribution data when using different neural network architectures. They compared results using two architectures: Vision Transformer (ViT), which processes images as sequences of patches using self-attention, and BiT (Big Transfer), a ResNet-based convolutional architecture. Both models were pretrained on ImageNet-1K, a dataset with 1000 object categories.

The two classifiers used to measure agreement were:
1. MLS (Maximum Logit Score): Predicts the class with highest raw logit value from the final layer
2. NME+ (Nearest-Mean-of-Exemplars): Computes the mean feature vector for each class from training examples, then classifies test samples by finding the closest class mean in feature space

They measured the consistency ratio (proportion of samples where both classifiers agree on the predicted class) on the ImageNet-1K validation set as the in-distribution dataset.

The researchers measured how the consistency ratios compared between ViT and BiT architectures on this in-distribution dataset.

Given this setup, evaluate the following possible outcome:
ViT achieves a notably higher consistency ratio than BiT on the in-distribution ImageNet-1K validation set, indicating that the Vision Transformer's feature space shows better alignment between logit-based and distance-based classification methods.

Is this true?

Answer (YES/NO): YES